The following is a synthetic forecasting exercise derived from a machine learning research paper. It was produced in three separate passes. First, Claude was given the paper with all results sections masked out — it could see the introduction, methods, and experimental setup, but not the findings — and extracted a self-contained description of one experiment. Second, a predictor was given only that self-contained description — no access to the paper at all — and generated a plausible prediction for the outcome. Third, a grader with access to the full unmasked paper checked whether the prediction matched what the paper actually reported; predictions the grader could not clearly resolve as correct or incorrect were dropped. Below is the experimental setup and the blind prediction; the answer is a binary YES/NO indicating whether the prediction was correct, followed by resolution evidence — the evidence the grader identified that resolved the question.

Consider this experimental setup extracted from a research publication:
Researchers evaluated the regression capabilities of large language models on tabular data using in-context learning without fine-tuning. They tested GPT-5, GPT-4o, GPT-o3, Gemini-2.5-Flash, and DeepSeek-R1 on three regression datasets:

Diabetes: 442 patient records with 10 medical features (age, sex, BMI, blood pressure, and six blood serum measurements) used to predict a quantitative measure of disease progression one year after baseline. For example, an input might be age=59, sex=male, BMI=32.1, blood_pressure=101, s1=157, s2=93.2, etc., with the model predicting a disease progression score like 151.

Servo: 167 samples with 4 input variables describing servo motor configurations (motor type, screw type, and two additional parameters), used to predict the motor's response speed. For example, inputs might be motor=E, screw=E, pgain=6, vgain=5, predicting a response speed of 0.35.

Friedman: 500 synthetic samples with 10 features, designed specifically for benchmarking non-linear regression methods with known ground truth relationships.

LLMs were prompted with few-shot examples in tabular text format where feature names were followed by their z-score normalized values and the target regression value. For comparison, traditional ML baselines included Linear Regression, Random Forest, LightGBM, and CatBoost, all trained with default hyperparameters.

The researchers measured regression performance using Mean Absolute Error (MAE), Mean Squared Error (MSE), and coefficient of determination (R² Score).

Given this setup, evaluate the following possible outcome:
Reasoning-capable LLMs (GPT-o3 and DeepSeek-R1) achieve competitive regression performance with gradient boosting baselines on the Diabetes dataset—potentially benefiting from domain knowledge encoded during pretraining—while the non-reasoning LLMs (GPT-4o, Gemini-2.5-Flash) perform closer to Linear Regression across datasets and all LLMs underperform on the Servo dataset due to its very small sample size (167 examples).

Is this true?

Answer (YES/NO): NO